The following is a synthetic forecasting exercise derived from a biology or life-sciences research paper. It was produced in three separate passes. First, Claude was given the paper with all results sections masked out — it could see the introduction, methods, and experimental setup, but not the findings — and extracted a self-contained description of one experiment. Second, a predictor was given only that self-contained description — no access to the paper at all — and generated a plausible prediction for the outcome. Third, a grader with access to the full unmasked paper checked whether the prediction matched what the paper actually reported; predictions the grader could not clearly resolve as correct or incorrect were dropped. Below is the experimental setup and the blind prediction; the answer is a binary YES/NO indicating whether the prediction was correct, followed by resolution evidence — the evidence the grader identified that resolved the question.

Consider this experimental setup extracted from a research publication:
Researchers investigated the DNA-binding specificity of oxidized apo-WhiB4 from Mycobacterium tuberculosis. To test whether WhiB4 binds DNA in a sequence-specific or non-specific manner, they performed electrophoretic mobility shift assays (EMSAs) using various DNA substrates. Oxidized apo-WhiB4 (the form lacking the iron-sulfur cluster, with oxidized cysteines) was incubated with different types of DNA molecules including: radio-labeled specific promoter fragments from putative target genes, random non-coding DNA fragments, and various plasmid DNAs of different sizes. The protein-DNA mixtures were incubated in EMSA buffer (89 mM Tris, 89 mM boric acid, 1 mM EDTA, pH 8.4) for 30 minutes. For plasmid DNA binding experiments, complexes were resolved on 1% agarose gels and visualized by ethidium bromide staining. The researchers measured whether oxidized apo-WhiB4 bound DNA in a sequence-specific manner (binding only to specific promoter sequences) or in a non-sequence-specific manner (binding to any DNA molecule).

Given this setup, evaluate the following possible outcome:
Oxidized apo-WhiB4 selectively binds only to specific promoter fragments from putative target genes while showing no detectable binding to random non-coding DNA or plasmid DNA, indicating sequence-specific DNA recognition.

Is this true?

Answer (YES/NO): NO